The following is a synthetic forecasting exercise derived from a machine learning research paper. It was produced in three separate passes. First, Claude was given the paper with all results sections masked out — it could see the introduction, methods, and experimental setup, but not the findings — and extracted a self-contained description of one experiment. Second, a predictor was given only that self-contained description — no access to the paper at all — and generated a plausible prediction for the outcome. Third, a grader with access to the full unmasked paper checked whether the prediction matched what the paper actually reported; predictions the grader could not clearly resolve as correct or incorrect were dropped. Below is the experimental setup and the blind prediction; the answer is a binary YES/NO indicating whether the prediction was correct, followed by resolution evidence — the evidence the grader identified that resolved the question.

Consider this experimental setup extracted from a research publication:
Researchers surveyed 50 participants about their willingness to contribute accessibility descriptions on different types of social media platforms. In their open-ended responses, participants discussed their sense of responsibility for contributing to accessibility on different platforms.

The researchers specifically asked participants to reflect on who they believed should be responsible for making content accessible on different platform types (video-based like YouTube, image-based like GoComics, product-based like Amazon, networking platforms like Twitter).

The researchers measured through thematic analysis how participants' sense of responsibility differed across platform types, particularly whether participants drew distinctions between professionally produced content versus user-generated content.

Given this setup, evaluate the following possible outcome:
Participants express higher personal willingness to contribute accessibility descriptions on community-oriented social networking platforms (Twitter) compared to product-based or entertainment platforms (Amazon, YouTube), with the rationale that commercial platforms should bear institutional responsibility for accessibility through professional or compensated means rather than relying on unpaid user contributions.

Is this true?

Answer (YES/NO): NO